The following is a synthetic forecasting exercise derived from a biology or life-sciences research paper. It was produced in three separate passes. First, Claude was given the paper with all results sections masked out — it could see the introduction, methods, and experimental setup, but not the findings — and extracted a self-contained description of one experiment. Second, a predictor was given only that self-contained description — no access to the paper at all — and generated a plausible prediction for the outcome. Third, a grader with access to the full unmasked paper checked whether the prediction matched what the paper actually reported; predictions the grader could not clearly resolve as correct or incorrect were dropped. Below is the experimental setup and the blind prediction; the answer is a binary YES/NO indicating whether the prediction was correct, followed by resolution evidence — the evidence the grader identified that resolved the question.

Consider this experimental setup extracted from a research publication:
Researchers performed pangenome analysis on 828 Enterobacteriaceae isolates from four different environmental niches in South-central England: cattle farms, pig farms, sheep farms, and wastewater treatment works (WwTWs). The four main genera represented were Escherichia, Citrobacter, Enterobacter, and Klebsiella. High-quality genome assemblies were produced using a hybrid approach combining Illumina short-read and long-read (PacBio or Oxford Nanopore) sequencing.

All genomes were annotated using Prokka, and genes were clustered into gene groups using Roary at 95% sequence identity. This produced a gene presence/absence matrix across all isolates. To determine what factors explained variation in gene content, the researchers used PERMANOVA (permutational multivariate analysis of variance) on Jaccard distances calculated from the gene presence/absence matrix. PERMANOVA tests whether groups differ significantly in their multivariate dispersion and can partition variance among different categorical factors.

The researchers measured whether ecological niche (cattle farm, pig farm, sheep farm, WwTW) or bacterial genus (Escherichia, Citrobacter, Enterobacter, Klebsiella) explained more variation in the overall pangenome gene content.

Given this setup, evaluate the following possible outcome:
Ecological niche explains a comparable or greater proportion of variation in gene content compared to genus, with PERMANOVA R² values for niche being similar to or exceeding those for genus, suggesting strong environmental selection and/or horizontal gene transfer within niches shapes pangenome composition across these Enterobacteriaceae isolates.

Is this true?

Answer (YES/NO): NO